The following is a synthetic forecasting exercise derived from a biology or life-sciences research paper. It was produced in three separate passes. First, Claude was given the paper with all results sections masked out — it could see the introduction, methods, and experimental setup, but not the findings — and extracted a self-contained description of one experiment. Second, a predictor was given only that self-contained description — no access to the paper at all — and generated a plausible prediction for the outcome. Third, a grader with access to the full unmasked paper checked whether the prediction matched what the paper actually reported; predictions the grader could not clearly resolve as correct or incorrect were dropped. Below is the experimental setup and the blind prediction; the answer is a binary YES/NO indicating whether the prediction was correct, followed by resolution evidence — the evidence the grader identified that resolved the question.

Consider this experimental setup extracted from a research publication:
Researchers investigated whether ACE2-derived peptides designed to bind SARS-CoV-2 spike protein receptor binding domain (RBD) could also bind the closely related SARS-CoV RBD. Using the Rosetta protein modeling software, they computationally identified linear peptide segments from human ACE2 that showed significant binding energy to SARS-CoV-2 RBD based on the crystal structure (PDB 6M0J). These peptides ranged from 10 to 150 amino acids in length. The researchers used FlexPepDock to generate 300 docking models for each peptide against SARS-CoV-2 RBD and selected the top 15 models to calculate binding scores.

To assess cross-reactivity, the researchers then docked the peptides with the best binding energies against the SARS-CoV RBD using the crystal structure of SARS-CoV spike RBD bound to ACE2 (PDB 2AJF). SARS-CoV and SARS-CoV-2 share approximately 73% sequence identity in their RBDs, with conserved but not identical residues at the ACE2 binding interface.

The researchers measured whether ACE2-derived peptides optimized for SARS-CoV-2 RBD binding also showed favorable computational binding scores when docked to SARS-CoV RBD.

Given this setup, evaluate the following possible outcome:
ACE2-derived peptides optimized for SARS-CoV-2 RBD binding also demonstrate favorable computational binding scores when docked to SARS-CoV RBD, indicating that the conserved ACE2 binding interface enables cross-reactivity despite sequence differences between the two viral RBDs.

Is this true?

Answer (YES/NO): YES